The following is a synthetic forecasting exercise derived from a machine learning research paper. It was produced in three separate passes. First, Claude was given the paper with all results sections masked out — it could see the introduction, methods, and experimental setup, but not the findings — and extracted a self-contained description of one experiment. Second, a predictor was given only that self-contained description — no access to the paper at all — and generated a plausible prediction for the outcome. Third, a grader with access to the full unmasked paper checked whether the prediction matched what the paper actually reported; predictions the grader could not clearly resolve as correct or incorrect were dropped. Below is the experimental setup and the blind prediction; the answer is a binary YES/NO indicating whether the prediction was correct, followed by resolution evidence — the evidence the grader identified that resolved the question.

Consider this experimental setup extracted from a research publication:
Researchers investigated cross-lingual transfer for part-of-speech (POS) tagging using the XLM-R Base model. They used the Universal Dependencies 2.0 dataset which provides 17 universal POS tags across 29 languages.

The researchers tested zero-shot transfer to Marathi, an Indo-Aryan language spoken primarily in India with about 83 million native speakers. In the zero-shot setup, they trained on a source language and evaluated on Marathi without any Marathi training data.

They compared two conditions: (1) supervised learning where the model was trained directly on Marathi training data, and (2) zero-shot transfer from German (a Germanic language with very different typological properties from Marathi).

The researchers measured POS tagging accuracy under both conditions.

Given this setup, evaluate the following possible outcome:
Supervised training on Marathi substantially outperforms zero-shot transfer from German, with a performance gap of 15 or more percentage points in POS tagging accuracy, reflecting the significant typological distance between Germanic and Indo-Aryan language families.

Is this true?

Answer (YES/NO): NO